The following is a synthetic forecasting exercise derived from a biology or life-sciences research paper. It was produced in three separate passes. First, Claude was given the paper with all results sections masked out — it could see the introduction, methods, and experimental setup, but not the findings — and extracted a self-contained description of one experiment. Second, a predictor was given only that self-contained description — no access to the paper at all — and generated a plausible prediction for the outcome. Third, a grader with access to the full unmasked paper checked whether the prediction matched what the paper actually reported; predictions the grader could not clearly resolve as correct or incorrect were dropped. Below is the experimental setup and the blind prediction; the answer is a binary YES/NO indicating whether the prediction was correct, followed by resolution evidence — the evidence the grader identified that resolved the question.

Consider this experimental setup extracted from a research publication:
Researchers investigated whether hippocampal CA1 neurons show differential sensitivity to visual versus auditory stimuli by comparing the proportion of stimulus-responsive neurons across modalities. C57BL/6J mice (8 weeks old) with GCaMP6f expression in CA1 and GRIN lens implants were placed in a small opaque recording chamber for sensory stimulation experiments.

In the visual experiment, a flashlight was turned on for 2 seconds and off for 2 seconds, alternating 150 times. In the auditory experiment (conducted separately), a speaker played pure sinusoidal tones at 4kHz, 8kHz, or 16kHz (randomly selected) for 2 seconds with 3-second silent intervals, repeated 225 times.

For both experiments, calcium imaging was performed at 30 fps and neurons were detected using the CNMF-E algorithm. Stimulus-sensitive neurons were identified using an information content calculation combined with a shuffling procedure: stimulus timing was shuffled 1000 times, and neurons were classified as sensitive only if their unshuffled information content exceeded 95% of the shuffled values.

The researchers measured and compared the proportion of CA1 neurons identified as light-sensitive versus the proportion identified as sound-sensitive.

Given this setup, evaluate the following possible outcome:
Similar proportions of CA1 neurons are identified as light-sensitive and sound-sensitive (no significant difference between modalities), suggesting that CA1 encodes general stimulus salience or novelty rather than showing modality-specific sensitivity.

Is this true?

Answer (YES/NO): NO